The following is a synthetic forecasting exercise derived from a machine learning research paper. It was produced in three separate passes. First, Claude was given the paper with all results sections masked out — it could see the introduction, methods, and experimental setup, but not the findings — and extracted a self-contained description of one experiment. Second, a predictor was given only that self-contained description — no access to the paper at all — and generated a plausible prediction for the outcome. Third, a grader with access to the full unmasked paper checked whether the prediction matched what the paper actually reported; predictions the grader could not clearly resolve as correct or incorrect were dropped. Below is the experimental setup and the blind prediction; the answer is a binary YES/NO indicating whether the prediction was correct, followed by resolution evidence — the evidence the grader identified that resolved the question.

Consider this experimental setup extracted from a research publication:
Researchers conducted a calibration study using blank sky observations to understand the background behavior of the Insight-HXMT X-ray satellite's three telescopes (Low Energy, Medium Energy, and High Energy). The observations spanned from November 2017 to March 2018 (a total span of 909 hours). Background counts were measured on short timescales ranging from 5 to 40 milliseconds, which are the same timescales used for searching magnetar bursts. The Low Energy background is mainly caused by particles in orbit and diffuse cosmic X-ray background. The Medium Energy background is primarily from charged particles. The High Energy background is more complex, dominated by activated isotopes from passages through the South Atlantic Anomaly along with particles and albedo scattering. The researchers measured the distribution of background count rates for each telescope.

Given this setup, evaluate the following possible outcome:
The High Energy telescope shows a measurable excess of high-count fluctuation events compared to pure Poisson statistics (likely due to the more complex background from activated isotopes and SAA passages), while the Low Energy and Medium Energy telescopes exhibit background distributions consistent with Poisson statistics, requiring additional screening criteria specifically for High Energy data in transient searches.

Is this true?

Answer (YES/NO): NO